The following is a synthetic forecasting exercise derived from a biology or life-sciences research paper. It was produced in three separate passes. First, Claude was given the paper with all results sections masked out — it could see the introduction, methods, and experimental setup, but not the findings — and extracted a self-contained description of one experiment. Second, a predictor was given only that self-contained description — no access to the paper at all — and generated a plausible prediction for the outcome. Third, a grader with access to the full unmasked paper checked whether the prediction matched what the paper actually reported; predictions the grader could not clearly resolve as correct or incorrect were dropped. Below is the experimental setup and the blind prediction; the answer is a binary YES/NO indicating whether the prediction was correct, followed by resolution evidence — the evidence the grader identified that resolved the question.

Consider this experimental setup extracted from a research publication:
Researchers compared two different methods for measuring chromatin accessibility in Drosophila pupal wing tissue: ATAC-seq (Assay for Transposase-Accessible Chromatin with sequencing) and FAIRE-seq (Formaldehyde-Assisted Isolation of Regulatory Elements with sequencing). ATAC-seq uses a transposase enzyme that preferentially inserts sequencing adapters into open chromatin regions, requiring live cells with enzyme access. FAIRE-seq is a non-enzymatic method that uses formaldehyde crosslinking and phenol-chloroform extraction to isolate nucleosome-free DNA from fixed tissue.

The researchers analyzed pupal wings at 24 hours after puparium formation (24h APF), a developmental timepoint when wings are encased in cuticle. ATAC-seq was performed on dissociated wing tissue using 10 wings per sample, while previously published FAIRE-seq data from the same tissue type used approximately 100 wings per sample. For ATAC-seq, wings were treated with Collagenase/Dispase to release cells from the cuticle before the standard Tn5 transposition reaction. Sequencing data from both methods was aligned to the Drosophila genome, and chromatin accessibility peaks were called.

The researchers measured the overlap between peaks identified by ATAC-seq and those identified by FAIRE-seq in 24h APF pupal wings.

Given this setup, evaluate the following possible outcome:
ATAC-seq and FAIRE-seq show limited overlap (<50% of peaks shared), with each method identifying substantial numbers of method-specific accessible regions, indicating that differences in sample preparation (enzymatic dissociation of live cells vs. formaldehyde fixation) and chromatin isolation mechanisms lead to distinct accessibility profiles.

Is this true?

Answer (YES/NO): NO